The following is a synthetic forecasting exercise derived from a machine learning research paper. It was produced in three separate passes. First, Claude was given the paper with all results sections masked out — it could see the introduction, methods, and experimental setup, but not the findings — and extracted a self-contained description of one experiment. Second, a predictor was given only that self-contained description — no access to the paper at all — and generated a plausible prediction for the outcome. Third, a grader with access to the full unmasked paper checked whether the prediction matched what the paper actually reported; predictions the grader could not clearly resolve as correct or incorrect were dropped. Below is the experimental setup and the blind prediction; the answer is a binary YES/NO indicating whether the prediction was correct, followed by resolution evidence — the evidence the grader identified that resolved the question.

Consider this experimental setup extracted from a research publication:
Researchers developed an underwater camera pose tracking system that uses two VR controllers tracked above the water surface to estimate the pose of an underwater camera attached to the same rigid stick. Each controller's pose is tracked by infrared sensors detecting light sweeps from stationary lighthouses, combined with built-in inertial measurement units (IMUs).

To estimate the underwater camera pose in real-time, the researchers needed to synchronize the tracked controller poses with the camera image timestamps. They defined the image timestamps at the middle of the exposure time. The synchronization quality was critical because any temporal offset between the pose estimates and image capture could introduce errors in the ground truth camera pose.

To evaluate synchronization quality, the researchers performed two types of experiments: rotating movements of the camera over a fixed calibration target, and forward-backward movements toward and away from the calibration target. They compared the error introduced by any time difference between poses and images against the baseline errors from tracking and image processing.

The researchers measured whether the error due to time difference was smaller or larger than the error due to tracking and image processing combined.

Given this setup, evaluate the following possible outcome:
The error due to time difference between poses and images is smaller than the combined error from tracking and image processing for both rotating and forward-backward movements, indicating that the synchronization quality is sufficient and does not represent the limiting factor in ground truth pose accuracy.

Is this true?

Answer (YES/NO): YES